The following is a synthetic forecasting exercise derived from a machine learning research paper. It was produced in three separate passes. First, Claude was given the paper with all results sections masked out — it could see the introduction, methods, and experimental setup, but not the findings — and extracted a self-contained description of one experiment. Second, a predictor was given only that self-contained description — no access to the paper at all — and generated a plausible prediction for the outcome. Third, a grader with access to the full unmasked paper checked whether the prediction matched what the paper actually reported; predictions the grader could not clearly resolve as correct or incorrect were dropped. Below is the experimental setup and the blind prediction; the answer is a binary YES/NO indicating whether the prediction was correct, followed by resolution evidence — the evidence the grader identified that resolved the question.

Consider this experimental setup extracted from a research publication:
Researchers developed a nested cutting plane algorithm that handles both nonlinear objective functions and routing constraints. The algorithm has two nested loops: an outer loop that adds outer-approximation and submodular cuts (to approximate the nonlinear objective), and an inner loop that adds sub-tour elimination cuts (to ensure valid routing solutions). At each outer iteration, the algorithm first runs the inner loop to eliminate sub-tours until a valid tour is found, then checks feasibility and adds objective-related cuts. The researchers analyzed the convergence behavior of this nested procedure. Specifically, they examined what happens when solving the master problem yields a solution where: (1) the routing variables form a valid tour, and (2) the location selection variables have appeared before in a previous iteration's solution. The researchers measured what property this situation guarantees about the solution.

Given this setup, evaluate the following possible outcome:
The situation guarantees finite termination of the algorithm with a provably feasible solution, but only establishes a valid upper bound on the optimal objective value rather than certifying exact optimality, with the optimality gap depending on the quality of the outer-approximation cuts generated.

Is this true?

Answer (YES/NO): NO